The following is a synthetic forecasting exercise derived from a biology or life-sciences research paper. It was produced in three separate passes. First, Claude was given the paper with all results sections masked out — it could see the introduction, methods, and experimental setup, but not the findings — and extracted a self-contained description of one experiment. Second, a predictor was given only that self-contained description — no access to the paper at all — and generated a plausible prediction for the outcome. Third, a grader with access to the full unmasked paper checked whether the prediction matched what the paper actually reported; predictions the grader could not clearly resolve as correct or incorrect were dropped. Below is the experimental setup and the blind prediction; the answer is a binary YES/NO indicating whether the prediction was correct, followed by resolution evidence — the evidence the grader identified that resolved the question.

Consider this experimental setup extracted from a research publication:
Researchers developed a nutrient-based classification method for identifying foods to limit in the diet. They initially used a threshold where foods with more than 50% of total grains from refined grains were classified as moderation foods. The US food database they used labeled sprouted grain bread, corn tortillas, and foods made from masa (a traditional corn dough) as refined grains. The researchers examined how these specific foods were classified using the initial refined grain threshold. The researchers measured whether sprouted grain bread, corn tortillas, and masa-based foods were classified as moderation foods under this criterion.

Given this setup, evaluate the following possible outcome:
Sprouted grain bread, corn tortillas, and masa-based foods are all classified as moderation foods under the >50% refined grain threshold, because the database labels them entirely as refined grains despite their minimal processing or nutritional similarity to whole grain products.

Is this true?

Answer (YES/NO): YES